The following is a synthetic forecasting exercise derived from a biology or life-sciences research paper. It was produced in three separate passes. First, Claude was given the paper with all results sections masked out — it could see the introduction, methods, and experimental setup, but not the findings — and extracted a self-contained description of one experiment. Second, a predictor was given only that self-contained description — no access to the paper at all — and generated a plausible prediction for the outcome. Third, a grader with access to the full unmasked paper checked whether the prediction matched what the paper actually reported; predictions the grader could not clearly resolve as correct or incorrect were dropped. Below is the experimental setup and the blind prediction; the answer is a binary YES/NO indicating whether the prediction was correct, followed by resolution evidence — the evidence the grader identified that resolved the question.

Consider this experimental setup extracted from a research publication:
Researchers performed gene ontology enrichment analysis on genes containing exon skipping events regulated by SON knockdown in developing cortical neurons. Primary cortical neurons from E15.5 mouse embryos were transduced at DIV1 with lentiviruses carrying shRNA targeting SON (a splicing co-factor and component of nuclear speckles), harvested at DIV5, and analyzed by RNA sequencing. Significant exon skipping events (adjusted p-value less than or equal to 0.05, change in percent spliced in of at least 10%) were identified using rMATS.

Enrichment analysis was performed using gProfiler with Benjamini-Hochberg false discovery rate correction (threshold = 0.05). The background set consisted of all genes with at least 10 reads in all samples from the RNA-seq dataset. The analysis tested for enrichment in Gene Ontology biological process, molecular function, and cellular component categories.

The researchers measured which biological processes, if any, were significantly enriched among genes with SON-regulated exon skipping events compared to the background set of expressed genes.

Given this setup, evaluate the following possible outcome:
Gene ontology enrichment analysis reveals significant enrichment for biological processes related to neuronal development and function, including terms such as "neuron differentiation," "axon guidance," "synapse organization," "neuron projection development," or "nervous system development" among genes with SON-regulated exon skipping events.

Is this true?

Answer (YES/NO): YES